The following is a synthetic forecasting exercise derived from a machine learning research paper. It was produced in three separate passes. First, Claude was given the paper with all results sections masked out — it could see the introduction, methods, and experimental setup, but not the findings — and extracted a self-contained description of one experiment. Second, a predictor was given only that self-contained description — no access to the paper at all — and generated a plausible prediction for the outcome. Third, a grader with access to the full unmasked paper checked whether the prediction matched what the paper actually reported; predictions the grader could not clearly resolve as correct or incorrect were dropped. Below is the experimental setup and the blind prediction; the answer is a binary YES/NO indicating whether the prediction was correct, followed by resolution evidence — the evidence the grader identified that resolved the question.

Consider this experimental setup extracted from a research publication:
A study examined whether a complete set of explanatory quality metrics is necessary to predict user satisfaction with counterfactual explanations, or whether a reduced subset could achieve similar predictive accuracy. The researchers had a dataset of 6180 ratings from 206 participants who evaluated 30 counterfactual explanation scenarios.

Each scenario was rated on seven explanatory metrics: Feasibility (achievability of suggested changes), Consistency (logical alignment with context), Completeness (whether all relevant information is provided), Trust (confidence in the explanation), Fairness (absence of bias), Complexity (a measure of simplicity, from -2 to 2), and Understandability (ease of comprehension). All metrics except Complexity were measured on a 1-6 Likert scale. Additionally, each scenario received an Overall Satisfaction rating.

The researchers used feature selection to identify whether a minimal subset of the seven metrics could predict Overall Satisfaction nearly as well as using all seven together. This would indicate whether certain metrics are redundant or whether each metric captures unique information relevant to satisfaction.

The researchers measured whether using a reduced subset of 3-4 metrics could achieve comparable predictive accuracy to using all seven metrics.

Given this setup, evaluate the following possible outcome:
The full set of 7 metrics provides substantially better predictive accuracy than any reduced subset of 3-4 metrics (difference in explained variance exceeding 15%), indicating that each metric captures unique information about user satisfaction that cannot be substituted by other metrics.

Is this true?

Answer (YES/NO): NO